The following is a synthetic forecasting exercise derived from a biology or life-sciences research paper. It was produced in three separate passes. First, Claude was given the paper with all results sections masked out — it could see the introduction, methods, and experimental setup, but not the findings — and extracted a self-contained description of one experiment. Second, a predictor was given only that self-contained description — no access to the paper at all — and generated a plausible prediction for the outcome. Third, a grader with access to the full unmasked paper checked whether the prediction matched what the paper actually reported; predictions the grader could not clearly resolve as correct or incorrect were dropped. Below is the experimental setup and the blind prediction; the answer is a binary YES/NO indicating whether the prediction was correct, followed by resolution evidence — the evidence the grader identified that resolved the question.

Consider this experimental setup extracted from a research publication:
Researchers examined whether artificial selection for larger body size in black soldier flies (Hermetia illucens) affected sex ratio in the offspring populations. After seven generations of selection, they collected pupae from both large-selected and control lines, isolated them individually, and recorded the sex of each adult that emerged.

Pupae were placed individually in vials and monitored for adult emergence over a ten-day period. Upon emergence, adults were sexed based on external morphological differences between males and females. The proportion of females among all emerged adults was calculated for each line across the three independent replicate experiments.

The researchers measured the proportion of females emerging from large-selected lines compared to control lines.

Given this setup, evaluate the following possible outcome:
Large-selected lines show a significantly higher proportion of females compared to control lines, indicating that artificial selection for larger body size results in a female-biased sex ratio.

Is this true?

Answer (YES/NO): NO